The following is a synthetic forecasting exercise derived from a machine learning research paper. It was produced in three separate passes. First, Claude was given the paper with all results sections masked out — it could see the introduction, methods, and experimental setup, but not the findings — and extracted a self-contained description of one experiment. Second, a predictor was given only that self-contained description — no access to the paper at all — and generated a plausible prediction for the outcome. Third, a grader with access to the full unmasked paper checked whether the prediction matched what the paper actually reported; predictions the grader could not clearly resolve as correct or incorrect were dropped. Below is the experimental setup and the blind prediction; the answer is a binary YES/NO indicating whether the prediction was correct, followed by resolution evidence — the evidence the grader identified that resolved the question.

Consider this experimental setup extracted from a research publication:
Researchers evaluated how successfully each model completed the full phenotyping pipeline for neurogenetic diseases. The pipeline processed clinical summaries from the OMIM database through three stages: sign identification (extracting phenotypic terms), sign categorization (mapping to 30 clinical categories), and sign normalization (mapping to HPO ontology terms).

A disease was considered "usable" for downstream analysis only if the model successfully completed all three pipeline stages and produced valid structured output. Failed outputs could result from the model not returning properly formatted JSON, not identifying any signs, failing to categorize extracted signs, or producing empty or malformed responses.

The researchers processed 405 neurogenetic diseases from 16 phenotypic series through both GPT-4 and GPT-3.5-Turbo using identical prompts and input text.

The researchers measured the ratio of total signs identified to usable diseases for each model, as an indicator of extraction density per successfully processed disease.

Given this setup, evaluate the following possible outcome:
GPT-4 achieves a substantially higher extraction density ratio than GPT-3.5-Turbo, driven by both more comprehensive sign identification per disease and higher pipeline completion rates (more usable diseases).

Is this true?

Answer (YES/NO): NO